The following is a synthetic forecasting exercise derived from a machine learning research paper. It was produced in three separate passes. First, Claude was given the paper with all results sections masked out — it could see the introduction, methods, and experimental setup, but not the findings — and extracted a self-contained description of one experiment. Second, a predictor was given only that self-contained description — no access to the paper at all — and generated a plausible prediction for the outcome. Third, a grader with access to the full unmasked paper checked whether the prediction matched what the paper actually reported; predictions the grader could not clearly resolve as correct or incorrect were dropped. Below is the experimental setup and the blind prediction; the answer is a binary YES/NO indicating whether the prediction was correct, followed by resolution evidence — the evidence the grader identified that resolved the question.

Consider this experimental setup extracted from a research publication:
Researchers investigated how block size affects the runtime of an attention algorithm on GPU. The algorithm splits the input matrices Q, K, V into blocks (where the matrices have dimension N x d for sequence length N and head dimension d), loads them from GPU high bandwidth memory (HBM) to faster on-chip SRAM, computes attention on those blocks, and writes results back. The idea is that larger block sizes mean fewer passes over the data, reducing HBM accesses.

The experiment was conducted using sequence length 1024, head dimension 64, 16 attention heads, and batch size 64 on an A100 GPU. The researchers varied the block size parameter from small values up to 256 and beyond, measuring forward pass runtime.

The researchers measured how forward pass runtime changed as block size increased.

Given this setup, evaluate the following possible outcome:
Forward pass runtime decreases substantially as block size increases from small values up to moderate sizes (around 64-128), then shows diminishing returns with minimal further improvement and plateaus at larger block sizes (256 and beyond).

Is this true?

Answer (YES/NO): YES